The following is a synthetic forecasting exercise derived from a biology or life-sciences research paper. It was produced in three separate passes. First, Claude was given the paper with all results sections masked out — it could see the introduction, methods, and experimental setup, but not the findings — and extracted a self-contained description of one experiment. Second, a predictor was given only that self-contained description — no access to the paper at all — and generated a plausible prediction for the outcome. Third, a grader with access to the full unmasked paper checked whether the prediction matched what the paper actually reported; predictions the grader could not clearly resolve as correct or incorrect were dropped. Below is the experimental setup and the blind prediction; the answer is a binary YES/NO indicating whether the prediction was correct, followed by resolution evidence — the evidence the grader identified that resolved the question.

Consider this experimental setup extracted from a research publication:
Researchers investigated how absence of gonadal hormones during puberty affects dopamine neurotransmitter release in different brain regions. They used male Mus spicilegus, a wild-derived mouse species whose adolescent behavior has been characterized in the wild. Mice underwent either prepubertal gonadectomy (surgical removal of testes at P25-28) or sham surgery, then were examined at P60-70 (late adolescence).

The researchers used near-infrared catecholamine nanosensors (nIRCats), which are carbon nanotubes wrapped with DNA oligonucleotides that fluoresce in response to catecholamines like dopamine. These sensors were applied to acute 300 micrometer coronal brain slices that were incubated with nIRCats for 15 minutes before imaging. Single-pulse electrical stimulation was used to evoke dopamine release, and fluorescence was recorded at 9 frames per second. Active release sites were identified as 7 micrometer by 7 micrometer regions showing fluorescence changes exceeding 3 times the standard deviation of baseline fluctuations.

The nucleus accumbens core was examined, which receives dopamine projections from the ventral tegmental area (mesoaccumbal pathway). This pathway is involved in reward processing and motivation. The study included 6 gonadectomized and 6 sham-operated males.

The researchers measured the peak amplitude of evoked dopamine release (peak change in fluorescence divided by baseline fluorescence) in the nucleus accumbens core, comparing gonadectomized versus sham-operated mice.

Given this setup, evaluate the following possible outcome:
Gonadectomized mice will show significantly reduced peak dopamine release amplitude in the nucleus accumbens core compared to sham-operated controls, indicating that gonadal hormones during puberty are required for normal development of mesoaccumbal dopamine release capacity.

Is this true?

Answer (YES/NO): NO